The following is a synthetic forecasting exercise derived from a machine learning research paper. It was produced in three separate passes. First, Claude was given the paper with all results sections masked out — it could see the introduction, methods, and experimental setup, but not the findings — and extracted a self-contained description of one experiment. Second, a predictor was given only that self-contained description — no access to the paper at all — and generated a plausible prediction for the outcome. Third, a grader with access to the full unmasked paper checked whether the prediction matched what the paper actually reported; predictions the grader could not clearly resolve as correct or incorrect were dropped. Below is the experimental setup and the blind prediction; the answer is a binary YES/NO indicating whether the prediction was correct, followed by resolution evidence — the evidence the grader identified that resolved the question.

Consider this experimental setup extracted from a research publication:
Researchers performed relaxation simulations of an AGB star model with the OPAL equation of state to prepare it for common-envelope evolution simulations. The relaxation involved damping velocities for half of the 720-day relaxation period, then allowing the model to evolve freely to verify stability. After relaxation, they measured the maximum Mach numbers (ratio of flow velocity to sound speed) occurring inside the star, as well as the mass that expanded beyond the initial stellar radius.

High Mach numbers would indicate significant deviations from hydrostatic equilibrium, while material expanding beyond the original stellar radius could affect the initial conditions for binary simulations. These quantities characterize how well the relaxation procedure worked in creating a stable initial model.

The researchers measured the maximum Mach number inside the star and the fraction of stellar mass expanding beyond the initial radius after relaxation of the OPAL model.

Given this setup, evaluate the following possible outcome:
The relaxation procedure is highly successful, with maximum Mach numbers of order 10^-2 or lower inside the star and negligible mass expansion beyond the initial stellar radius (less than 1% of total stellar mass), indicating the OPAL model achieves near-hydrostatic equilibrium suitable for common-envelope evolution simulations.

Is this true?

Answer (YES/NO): NO